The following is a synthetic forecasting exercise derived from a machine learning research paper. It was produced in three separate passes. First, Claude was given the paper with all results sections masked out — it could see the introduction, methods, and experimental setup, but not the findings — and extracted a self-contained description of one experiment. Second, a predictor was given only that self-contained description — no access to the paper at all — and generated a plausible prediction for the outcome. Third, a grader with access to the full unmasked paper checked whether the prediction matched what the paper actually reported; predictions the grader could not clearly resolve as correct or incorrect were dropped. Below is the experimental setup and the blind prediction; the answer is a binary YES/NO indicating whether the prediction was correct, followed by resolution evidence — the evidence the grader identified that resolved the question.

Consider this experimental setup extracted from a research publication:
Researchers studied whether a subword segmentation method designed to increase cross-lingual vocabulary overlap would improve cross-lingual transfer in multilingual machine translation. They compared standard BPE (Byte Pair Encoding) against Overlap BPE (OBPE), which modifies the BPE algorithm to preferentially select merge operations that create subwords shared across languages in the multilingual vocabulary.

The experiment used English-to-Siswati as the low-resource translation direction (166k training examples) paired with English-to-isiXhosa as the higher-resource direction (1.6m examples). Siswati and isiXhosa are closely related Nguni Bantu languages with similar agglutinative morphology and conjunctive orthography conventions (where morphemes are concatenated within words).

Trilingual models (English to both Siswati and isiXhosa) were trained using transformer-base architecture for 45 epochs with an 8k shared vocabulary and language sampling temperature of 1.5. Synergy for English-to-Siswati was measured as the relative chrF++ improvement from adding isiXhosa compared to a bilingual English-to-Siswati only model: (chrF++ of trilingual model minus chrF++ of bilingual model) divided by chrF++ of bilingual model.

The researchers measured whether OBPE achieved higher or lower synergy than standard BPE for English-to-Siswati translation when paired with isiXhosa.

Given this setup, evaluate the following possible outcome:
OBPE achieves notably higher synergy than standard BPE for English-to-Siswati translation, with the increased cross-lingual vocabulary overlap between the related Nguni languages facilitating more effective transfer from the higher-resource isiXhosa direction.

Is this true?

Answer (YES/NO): NO